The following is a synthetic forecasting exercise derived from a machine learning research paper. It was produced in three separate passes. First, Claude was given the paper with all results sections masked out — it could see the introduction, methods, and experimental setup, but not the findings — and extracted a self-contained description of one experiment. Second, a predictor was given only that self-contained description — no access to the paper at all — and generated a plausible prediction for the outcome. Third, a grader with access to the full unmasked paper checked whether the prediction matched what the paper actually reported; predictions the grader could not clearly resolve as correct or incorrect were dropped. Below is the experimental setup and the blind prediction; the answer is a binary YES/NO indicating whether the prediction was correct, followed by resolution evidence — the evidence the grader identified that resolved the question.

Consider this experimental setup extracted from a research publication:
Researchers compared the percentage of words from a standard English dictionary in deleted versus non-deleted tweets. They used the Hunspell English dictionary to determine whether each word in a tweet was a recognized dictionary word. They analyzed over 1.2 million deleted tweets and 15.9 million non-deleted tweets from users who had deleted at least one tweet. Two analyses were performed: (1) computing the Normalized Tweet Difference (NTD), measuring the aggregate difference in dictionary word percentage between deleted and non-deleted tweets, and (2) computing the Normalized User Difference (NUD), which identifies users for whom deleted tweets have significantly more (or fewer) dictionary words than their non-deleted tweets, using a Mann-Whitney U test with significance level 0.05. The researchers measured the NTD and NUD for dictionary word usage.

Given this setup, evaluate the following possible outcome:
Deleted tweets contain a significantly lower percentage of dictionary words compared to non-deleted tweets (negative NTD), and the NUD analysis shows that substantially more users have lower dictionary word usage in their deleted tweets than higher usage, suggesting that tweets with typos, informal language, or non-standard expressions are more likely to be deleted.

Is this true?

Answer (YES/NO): NO